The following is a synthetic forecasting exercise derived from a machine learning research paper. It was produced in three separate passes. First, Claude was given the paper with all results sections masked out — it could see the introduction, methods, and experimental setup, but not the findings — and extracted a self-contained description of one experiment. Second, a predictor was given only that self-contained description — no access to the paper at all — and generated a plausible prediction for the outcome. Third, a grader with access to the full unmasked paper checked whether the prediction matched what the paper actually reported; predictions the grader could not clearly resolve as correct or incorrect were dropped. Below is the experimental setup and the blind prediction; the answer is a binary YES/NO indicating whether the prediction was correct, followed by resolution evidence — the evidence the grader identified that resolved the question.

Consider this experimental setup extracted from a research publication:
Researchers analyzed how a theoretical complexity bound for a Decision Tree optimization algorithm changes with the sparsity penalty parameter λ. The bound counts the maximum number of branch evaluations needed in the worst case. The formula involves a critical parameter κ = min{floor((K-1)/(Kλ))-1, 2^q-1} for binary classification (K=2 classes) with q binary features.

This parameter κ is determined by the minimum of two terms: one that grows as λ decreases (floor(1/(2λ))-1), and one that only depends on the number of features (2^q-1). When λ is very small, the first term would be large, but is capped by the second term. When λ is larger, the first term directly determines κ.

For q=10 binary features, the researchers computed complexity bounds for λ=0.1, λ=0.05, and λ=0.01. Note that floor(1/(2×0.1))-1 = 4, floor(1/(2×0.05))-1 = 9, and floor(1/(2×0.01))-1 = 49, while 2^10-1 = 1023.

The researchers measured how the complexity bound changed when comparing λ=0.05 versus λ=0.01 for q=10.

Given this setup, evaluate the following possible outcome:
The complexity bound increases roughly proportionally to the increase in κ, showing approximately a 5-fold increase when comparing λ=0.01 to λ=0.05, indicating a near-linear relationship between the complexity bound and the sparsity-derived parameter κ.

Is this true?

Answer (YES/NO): NO